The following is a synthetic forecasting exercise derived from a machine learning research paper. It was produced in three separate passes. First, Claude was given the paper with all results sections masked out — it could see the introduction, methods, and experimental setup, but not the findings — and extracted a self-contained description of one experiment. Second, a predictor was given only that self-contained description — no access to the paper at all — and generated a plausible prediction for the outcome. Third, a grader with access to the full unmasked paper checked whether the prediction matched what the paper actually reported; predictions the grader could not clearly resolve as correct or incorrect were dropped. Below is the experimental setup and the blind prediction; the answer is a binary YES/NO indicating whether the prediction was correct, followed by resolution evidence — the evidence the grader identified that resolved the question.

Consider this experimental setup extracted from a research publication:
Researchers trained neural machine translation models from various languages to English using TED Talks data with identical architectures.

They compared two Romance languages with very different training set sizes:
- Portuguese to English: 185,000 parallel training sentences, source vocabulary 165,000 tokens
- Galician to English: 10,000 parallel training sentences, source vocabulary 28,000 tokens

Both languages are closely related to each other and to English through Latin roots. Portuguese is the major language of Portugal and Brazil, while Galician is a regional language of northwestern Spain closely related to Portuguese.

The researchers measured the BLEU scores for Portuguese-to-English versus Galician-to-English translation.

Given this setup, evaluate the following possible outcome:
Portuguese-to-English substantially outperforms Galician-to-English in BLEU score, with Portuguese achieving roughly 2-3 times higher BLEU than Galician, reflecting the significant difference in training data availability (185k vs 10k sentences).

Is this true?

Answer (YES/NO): YES